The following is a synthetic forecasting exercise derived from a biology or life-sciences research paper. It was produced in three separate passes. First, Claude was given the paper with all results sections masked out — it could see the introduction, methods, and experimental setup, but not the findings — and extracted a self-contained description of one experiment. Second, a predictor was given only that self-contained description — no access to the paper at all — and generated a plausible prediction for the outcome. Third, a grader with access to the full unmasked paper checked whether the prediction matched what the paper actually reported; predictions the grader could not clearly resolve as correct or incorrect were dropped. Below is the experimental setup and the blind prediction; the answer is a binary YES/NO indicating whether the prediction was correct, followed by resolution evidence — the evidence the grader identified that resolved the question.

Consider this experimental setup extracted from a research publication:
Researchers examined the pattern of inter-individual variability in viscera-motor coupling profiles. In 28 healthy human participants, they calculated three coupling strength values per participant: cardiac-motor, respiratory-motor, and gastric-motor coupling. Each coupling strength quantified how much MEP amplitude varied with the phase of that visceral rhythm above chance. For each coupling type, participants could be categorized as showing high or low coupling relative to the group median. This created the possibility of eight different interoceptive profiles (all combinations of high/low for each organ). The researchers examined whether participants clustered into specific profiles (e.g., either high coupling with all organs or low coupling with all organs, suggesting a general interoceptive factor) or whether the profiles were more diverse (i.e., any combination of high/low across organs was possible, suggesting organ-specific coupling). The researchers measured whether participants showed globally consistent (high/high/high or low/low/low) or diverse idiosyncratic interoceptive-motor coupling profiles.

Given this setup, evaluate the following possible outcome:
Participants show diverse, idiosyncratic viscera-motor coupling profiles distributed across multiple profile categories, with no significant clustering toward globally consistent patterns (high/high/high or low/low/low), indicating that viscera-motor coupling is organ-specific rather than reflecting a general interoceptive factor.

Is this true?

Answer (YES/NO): YES